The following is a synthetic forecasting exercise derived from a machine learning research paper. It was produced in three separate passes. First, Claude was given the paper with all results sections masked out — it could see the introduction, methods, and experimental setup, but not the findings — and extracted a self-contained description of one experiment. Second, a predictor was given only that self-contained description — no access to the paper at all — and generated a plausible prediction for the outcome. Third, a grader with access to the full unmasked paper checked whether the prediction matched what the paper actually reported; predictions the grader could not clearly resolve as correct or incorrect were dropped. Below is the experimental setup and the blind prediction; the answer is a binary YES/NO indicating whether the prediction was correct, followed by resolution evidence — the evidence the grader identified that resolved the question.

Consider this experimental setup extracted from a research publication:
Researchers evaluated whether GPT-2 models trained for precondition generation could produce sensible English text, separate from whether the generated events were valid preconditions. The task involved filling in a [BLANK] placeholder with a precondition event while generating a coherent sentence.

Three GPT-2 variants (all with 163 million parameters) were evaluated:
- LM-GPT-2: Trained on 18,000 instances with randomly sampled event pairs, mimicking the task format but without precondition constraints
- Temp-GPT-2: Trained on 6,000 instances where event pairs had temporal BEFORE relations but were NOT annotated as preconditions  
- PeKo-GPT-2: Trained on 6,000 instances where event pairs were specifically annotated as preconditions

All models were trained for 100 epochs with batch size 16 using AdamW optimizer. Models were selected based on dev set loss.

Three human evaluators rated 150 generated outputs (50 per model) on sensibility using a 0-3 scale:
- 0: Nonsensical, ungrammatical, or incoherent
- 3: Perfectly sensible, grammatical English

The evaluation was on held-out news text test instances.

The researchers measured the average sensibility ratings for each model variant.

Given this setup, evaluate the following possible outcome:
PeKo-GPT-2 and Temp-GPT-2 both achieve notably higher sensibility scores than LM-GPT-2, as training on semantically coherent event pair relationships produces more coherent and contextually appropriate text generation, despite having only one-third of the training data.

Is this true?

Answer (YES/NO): YES